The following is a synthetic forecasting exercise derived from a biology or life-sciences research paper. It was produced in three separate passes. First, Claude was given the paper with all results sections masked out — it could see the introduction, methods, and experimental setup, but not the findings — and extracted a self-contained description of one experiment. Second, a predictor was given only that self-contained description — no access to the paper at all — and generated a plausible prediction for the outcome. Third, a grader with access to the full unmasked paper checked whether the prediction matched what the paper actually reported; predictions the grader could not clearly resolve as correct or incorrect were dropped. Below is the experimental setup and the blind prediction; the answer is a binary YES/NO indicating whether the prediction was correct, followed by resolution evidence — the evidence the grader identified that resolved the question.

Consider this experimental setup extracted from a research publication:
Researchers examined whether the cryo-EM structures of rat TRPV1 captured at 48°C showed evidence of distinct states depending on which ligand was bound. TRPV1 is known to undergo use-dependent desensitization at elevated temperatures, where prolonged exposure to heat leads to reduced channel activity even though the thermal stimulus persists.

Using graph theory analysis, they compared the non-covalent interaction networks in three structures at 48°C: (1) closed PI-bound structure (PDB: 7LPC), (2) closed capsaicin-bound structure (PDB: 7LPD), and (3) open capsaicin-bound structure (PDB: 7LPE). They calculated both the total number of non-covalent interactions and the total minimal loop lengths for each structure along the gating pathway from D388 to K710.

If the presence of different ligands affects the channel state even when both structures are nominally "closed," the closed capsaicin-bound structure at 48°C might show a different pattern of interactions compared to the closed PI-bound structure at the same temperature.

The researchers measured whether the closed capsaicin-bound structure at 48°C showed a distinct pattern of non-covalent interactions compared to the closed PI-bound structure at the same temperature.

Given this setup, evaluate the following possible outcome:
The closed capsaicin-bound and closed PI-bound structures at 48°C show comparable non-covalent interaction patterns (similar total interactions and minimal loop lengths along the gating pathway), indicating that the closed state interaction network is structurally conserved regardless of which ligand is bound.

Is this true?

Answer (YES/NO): NO